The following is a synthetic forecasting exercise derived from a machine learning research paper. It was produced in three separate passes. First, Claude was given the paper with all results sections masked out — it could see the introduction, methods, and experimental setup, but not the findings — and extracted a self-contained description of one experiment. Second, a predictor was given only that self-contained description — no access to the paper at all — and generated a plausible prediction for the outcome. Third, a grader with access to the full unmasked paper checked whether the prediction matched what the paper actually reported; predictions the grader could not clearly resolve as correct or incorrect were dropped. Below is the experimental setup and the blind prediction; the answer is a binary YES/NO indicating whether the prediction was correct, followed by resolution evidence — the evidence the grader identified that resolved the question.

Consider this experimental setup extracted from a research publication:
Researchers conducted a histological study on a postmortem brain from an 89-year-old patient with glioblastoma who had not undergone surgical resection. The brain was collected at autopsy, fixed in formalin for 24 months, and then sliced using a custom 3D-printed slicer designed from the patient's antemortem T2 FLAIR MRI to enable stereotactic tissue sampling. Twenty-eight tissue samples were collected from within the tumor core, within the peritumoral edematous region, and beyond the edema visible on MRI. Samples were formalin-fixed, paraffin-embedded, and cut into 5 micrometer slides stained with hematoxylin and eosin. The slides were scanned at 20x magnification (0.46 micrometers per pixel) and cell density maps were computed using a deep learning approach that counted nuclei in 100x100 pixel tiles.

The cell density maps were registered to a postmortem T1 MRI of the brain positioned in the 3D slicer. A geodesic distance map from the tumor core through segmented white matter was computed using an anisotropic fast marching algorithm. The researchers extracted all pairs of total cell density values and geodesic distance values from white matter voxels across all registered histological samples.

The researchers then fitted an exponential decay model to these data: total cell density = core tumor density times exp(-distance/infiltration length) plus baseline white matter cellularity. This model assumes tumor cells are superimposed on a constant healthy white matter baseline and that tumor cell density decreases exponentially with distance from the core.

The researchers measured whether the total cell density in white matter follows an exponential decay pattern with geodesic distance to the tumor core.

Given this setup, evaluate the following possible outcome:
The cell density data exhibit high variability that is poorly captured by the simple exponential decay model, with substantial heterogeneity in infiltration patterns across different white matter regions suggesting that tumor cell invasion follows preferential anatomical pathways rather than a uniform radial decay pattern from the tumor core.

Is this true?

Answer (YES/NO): NO